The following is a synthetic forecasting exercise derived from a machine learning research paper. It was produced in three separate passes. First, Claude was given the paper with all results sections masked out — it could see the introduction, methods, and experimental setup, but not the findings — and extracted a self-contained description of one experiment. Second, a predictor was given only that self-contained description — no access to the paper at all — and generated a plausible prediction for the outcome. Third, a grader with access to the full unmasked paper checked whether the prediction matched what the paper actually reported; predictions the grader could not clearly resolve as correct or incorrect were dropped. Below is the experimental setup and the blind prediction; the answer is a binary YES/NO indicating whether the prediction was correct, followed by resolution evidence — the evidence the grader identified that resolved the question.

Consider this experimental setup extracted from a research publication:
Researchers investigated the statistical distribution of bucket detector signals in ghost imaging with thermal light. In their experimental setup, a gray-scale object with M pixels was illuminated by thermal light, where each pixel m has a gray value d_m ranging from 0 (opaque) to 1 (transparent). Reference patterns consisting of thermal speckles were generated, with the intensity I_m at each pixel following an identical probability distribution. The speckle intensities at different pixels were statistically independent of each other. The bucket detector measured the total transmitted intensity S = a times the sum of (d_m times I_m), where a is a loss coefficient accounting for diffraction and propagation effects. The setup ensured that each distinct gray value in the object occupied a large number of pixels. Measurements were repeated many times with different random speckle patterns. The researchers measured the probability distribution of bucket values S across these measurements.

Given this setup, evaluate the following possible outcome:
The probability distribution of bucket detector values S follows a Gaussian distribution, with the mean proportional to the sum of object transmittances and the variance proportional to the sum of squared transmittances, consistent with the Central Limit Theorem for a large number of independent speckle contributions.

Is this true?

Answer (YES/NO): YES